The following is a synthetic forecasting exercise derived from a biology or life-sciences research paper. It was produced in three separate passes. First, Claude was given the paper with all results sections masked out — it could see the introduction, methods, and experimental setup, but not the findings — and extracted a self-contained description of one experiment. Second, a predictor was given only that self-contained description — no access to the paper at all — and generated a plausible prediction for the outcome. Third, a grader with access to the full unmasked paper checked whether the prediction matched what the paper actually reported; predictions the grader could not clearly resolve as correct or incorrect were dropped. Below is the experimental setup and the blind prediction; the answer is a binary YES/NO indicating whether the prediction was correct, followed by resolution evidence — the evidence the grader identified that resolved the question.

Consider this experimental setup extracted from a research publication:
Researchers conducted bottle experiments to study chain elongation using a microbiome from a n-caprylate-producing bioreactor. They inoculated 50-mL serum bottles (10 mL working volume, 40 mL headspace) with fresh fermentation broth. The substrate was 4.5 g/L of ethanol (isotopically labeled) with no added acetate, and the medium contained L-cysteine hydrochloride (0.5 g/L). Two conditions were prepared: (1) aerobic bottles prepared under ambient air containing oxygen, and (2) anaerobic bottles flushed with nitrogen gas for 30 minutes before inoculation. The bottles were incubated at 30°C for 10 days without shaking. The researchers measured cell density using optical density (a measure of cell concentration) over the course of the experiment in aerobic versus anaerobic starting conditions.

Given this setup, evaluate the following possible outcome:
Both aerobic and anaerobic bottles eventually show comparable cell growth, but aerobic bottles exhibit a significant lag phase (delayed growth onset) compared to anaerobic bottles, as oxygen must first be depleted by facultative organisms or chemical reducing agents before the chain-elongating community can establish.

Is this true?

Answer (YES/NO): NO